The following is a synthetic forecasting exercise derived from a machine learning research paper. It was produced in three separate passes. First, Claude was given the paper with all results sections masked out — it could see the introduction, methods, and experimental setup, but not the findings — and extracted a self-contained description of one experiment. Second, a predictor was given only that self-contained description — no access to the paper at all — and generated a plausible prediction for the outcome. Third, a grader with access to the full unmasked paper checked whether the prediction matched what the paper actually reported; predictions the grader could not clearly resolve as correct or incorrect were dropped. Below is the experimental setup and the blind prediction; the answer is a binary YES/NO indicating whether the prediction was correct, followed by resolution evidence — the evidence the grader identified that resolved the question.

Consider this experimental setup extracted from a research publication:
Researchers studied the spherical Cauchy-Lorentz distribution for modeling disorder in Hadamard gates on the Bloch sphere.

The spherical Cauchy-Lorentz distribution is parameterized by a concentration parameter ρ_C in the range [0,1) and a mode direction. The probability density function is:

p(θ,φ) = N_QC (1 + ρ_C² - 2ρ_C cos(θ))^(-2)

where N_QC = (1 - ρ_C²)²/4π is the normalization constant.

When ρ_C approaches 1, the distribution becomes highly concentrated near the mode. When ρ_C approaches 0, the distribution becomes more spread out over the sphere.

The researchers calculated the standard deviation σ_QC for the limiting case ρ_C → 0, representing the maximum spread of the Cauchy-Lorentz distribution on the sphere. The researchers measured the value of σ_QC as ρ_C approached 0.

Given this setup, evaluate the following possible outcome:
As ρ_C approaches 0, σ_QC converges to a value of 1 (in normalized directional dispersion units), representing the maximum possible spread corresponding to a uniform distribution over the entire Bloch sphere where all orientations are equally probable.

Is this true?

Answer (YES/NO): NO